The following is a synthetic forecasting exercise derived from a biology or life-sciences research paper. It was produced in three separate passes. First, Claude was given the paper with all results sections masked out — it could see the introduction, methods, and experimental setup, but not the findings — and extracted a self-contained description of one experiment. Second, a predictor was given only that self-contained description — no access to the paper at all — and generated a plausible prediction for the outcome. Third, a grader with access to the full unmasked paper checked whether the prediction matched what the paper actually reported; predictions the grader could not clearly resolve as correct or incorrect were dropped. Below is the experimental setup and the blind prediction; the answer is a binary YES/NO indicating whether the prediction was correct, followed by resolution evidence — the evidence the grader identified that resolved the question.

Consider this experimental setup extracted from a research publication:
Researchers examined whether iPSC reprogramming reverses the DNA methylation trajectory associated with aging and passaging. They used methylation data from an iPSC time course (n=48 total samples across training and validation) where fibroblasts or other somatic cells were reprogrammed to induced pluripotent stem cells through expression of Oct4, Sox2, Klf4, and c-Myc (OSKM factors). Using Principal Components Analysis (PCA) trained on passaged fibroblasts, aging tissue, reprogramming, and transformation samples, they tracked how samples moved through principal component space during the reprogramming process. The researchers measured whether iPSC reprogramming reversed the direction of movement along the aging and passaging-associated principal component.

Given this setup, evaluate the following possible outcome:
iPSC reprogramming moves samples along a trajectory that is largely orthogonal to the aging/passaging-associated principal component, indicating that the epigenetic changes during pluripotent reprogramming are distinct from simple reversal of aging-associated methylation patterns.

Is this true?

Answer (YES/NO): NO